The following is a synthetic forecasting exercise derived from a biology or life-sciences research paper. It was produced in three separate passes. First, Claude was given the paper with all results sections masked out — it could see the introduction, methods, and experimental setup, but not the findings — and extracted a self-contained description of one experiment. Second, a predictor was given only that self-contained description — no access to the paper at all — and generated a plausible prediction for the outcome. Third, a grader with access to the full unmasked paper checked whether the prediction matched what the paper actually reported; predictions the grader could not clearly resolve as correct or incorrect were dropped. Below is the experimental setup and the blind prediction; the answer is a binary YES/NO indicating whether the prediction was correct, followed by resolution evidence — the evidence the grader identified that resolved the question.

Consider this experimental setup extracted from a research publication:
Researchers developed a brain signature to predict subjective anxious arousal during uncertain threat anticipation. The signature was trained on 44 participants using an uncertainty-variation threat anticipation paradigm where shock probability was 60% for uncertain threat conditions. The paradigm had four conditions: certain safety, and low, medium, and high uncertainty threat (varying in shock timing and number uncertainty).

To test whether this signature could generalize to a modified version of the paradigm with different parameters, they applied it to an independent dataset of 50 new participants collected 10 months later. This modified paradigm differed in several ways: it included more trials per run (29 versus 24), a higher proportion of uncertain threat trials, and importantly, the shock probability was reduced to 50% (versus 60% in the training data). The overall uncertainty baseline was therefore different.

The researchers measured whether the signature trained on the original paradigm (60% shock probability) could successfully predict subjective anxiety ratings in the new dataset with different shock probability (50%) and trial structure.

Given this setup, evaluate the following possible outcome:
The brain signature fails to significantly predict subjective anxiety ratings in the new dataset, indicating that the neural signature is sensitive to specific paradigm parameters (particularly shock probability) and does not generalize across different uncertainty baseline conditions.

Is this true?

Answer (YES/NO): NO